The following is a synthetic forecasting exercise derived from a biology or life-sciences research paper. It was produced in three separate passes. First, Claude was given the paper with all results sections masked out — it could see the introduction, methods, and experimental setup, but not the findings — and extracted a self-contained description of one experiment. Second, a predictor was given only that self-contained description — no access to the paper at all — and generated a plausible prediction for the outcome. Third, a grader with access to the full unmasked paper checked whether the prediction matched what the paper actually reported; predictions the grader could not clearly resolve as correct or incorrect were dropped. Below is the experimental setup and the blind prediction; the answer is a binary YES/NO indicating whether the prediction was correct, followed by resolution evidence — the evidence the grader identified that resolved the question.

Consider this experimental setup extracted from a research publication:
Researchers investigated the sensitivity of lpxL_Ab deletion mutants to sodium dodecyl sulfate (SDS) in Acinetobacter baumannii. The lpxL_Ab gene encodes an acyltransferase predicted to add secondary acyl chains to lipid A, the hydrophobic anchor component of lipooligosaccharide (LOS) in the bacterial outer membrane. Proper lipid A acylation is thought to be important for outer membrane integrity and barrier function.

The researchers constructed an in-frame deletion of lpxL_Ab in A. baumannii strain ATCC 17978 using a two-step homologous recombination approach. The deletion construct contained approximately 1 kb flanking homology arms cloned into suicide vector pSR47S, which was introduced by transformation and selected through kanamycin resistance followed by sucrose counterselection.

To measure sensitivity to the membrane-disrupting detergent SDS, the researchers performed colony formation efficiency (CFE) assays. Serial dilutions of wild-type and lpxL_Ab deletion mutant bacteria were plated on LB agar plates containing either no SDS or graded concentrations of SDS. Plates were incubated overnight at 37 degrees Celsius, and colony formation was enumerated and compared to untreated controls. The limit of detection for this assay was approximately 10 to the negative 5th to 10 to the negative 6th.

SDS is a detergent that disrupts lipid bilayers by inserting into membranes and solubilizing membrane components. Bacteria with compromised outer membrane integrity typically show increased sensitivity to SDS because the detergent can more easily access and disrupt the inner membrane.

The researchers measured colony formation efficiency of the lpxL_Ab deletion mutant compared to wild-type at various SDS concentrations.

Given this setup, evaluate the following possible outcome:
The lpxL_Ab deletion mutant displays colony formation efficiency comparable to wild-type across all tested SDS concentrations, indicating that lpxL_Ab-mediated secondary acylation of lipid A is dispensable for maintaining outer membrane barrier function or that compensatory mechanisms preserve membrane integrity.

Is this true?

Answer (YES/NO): NO